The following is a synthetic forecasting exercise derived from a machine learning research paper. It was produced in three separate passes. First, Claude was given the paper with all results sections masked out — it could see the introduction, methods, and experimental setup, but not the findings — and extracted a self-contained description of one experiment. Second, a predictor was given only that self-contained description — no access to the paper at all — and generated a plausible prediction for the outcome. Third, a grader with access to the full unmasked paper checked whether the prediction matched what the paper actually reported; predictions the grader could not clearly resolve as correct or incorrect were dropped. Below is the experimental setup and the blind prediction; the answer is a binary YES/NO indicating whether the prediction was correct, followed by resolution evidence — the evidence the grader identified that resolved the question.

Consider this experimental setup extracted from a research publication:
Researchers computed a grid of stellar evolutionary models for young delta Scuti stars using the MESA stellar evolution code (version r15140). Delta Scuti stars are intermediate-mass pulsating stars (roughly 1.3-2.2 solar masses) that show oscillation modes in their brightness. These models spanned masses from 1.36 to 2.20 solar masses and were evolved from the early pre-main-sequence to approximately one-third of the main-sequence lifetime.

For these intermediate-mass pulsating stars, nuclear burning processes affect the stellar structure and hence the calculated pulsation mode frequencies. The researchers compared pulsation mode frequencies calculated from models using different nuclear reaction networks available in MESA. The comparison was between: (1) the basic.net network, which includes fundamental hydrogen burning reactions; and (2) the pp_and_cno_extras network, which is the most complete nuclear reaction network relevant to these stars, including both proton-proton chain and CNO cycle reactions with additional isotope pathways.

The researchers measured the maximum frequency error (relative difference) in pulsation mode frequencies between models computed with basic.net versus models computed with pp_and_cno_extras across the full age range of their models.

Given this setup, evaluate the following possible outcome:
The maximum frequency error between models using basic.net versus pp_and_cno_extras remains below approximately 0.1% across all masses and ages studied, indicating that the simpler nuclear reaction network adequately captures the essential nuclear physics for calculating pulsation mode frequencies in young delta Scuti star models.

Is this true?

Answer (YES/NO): NO